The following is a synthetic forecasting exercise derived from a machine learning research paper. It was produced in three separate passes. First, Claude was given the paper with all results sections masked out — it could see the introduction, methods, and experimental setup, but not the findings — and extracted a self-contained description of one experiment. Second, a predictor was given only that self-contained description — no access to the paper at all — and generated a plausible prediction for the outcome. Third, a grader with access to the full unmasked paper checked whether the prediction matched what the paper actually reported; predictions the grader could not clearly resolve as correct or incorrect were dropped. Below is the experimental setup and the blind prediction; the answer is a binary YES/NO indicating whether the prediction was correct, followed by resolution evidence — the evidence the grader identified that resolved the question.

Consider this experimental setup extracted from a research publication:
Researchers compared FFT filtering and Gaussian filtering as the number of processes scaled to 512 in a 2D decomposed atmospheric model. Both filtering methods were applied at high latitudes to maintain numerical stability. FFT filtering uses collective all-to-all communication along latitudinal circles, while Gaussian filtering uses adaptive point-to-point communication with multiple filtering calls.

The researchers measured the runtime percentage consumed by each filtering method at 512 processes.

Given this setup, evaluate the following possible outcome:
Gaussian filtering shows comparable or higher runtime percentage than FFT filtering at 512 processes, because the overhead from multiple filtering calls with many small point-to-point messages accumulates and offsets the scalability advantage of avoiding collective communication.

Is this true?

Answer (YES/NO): YES